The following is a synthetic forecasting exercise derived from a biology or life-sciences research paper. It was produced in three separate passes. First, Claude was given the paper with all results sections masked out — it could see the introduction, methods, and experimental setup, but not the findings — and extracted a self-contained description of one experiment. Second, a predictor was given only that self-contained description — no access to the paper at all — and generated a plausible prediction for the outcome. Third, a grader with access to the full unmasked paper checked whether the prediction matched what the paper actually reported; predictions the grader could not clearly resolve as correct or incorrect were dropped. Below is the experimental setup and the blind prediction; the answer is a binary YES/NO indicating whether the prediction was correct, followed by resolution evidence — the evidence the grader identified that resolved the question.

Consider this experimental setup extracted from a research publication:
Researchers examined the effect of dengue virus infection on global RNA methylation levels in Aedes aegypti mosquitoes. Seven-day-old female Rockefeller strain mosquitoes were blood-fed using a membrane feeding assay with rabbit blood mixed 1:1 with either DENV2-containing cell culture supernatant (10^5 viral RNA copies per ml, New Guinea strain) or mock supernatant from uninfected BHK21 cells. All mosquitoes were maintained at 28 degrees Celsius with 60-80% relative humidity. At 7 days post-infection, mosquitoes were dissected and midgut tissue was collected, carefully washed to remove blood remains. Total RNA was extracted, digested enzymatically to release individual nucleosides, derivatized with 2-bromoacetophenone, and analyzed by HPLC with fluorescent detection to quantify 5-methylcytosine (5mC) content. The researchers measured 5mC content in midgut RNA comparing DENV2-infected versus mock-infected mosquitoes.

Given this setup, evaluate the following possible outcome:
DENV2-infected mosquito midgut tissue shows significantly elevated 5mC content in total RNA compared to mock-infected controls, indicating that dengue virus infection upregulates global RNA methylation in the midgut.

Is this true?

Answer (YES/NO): NO